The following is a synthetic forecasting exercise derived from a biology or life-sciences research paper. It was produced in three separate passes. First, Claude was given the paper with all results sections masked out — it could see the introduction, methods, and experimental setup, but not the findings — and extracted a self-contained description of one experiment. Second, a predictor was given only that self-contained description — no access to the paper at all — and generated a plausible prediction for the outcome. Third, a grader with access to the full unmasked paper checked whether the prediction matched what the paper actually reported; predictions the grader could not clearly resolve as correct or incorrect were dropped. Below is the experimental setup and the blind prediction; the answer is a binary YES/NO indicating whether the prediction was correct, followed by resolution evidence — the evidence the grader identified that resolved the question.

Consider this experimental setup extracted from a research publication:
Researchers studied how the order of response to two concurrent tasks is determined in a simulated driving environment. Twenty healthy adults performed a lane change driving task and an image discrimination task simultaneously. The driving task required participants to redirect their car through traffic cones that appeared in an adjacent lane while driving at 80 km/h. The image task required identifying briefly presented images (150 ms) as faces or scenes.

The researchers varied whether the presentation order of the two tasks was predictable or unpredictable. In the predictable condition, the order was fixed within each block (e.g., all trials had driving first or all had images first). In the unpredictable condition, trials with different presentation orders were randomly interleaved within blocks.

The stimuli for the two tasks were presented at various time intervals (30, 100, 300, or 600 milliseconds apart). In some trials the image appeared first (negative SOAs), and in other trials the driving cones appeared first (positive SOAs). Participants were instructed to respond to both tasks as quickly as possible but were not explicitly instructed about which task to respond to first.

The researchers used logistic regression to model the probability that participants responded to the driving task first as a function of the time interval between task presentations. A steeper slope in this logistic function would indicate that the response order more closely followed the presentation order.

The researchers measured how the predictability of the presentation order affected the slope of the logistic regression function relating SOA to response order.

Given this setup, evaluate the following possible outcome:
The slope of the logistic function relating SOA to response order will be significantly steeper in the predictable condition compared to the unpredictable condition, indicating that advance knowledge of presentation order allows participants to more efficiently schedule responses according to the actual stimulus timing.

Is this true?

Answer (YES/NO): YES